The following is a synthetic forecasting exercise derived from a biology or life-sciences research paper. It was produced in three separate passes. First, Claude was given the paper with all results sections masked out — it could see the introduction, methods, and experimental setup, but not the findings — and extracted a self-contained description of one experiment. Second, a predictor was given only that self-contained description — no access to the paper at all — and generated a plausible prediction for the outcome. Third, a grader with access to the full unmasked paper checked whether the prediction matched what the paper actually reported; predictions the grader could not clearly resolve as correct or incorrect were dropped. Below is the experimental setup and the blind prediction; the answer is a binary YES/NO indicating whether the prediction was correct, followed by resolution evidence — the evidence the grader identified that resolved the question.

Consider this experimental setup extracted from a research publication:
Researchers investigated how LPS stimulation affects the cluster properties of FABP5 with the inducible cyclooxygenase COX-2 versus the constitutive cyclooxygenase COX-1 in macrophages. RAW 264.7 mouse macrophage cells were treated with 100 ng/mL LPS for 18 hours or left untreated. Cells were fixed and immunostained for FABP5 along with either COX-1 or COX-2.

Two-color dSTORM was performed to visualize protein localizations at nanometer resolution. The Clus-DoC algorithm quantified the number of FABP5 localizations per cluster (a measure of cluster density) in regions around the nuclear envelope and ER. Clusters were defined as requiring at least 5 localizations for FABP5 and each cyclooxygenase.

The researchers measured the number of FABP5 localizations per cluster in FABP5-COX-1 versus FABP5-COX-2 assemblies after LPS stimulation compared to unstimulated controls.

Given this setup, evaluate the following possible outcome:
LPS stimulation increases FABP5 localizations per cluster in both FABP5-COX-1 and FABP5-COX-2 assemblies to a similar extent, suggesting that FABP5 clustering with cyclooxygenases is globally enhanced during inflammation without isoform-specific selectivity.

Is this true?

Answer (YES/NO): NO